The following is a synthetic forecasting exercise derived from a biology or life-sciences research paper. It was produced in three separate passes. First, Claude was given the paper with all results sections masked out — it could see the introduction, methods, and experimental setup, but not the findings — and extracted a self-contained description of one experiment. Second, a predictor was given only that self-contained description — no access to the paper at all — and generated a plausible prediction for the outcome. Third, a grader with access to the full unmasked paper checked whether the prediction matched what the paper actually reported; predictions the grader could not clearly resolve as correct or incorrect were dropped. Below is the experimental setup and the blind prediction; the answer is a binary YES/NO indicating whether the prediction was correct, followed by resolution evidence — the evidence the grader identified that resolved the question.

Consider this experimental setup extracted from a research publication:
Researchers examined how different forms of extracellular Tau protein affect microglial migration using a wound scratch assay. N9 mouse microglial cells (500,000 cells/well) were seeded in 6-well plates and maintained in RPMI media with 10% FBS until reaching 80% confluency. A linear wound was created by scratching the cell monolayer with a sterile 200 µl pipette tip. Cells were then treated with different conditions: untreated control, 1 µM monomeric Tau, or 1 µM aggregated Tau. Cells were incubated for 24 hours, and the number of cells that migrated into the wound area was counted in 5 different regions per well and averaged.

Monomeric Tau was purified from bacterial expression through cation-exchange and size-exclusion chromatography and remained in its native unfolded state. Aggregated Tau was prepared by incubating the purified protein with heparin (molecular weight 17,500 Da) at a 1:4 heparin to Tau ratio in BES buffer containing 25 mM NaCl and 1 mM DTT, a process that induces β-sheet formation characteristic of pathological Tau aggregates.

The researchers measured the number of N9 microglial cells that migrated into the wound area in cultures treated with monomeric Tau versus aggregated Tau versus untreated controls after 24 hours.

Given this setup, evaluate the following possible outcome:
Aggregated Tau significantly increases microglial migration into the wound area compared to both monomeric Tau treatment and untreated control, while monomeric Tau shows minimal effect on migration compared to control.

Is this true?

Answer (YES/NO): NO